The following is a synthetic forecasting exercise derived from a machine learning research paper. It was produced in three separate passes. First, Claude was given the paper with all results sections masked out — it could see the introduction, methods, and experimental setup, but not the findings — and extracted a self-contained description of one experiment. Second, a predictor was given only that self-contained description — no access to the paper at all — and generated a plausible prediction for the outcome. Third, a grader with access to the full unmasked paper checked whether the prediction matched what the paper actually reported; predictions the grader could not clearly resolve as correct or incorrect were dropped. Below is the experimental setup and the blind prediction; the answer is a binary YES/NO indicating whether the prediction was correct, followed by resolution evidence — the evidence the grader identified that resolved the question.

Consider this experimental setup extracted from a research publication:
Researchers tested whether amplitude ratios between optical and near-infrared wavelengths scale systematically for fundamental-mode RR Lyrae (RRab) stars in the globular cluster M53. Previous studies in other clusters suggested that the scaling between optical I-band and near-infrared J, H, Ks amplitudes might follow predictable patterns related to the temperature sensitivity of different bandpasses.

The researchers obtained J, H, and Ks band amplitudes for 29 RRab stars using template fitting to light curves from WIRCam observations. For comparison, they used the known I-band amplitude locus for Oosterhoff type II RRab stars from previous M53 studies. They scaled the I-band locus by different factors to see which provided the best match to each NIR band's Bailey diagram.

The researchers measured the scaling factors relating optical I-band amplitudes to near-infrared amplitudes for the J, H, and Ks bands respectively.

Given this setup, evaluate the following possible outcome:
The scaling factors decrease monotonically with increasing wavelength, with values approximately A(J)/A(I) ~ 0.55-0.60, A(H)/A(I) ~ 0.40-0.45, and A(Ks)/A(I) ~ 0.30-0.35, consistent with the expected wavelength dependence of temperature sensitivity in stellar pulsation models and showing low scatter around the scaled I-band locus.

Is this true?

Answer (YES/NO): NO